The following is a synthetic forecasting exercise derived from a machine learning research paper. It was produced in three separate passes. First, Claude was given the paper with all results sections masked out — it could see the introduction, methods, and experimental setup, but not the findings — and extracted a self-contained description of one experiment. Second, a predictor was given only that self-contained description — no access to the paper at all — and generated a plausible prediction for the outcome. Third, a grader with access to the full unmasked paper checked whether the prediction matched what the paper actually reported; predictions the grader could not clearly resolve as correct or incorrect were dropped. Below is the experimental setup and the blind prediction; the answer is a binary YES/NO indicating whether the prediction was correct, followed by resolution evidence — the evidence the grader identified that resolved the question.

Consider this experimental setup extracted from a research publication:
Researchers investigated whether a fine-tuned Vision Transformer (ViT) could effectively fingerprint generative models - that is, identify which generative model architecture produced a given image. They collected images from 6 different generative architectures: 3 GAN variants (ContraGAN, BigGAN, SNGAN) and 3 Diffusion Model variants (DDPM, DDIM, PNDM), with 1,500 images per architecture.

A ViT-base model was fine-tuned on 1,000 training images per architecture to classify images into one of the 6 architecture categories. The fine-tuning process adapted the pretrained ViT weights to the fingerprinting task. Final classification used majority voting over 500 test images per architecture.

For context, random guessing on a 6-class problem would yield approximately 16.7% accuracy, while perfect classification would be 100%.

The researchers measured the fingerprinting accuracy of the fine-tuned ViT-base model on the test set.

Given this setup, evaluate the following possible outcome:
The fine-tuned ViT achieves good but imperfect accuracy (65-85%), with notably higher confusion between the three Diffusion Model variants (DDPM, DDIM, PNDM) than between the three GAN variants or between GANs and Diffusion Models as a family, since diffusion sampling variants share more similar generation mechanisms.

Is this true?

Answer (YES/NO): NO